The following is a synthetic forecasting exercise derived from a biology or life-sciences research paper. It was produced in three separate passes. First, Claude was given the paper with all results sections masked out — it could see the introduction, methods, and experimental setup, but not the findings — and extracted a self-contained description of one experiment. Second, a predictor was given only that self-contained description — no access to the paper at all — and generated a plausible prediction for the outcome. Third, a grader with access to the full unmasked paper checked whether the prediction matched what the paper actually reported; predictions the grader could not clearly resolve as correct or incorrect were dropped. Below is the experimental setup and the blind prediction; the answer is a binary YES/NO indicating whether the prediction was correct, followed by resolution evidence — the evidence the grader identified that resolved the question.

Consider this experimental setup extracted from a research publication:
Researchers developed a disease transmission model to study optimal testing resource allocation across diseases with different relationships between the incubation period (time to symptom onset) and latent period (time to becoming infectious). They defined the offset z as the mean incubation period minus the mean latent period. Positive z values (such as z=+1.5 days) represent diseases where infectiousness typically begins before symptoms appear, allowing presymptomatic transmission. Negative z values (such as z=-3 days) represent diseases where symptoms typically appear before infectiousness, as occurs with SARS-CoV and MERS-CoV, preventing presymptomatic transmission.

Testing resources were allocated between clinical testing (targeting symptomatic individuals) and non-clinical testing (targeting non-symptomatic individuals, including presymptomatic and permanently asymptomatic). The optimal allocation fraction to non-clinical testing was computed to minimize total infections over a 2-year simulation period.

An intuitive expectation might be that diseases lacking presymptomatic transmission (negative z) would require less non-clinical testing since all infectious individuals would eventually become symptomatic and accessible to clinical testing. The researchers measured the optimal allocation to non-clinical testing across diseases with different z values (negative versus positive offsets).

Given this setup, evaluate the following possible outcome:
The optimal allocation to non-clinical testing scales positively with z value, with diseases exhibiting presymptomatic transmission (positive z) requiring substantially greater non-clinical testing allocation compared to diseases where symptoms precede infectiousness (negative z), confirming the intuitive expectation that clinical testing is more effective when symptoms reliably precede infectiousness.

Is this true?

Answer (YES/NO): NO